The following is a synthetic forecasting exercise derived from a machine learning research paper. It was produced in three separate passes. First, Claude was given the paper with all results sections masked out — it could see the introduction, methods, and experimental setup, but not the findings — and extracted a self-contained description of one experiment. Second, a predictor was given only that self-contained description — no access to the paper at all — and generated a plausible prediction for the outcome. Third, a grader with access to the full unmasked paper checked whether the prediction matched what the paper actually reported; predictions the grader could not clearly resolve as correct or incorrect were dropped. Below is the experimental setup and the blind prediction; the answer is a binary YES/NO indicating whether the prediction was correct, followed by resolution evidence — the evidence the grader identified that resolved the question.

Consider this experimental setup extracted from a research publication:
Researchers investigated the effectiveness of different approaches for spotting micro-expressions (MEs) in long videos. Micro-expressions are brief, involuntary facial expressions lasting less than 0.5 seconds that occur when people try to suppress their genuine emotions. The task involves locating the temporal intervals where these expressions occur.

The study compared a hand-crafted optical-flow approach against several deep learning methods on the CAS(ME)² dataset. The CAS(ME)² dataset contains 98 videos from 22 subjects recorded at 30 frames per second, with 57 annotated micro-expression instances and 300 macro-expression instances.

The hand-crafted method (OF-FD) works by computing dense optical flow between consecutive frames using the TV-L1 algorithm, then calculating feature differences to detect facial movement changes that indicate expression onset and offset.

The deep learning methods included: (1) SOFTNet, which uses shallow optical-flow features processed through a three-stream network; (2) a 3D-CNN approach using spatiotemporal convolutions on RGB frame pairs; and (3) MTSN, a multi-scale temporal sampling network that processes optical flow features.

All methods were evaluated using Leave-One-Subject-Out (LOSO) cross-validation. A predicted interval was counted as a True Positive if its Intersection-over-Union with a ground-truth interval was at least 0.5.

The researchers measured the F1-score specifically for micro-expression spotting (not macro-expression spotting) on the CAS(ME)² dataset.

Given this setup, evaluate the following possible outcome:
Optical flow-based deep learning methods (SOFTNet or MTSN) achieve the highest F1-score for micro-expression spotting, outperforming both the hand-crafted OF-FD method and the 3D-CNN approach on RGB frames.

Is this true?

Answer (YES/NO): NO